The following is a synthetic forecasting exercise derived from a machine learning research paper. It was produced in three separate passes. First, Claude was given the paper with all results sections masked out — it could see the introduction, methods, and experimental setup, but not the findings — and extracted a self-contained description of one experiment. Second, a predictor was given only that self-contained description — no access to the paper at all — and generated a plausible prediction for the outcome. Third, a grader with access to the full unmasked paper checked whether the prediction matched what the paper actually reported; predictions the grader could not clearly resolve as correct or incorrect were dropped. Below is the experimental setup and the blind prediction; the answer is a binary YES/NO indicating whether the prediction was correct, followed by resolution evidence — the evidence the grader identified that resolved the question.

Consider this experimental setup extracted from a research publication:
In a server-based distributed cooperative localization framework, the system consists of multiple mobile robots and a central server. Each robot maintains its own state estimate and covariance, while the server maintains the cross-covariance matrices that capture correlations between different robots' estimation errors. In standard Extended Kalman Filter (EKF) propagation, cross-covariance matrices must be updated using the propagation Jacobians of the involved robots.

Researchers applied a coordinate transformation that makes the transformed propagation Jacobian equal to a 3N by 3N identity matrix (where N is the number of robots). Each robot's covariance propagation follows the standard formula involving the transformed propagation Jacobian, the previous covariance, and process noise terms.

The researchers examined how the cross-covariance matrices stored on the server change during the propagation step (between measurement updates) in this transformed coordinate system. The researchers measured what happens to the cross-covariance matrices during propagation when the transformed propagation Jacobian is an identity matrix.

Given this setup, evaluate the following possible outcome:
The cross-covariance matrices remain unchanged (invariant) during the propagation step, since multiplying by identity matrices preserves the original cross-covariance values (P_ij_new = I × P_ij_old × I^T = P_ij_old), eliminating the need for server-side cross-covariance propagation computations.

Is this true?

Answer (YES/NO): YES